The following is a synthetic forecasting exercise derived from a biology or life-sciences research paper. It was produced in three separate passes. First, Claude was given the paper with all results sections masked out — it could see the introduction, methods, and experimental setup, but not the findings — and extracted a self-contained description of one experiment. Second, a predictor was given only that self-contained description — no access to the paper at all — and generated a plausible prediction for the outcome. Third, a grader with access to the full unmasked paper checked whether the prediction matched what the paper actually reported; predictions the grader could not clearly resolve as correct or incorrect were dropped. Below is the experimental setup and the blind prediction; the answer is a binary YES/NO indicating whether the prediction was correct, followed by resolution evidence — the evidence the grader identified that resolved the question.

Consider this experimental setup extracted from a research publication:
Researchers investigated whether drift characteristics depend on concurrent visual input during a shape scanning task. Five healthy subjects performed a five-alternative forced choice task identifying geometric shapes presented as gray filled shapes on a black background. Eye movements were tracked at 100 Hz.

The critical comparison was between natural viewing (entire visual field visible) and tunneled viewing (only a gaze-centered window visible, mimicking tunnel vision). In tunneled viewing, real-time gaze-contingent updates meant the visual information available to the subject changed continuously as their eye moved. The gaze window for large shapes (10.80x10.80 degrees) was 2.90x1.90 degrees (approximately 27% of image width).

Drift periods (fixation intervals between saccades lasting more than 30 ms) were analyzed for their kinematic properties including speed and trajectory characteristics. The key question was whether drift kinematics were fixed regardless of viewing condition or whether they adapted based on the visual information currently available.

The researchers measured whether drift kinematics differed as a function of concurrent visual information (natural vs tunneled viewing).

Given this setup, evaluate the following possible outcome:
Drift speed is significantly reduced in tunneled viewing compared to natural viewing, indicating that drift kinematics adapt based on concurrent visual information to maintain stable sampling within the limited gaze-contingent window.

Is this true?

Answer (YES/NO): NO